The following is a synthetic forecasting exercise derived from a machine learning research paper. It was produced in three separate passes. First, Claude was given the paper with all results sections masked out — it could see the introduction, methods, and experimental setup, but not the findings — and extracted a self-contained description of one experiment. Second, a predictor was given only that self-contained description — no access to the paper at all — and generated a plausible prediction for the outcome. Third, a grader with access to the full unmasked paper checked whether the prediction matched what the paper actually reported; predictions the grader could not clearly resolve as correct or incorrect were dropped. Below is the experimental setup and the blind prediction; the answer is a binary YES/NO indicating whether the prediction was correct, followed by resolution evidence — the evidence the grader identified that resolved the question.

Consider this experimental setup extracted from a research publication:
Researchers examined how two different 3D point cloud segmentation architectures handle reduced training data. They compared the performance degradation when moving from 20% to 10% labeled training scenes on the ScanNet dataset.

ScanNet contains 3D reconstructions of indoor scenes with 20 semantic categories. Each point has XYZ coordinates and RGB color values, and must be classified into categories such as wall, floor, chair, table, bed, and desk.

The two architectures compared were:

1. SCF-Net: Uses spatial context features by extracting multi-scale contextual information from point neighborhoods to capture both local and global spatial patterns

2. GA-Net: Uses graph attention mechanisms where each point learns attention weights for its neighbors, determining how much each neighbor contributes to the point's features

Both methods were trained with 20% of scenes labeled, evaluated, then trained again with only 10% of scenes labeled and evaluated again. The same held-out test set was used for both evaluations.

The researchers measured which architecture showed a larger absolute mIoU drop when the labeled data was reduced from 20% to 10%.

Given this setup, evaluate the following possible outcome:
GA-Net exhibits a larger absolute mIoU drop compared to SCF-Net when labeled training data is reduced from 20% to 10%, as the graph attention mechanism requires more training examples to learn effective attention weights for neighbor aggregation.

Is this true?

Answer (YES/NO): YES